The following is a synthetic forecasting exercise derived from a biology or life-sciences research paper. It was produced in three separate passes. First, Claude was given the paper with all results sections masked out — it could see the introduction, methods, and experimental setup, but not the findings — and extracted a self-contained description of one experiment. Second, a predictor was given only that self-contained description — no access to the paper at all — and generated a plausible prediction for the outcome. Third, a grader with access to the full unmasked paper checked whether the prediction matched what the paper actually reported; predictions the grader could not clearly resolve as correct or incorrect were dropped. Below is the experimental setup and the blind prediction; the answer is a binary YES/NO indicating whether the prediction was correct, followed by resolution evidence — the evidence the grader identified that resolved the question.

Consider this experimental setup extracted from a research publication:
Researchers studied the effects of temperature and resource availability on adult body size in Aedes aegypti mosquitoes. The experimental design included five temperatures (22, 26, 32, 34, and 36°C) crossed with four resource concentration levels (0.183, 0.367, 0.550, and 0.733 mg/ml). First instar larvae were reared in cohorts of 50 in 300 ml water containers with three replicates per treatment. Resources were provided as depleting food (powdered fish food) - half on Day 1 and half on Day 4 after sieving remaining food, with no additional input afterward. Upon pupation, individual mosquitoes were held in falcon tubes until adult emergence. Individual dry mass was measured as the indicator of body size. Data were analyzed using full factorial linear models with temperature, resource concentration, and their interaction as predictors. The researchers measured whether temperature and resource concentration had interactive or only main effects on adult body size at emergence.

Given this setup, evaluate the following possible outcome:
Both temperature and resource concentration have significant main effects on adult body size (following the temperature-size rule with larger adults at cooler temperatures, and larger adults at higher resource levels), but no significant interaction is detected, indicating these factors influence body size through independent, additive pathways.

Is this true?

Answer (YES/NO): NO